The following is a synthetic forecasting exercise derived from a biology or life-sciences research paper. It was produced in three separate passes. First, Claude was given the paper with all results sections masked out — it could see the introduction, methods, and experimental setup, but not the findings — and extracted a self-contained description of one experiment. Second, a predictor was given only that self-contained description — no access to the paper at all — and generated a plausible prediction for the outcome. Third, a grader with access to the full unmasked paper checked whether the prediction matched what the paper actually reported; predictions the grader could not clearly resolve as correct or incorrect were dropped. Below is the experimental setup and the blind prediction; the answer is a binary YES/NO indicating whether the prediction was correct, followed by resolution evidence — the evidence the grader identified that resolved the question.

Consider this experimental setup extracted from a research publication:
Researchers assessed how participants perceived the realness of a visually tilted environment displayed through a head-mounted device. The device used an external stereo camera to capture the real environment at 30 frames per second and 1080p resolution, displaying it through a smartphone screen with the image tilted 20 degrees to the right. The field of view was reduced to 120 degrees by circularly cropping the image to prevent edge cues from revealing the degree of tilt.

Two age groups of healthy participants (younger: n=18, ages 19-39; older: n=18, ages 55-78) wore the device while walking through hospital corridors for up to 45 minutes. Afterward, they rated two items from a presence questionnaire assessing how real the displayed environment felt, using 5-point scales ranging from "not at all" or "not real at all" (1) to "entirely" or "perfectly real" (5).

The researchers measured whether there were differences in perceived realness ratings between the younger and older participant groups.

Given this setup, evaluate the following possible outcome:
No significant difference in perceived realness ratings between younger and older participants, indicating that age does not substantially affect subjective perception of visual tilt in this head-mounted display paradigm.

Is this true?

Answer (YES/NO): YES